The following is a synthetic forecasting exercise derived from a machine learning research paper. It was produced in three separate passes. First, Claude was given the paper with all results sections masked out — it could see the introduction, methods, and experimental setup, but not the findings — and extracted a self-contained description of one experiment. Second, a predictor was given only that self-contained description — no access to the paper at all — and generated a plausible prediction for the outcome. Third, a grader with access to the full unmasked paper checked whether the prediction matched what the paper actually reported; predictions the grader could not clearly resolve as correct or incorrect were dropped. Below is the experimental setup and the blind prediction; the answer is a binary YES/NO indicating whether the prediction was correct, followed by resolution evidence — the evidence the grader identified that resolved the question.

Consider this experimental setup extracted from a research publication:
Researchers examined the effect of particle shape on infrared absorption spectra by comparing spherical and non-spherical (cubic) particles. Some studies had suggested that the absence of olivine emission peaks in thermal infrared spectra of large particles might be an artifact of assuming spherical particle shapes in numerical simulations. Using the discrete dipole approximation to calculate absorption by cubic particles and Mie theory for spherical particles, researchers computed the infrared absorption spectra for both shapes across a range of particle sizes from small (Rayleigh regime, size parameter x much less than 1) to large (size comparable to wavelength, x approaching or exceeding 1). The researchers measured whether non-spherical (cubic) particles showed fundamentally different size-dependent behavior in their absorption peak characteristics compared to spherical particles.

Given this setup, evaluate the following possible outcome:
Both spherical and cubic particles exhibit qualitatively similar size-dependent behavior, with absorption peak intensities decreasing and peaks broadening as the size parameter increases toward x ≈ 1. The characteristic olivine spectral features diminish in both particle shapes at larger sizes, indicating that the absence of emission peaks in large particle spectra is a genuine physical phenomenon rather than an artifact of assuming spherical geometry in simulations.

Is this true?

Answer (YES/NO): YES